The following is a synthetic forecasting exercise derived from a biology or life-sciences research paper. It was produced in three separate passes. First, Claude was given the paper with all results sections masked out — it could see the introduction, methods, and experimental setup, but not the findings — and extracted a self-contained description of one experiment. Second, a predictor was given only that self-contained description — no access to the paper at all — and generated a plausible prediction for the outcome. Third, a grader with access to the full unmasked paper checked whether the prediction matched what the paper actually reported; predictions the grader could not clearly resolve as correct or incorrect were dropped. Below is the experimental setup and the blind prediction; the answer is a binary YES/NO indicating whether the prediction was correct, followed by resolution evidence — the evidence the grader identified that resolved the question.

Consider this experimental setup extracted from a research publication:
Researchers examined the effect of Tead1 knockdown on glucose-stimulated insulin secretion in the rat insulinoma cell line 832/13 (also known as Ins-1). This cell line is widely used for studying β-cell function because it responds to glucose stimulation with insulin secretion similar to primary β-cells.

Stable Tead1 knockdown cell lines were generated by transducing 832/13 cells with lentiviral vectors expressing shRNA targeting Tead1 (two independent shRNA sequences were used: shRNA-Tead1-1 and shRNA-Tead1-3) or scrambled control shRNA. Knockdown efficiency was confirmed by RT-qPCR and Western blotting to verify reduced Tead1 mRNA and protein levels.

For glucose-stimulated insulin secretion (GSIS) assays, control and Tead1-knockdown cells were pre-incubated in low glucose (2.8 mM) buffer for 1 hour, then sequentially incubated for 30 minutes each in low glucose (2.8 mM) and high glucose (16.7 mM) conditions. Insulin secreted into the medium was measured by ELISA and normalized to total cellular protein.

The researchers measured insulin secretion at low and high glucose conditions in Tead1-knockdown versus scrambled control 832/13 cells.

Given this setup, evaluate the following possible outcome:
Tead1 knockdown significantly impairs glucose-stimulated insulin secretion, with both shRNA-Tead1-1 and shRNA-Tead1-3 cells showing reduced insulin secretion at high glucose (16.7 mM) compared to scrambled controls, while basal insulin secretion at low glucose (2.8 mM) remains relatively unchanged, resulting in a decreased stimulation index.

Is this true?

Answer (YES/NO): YES